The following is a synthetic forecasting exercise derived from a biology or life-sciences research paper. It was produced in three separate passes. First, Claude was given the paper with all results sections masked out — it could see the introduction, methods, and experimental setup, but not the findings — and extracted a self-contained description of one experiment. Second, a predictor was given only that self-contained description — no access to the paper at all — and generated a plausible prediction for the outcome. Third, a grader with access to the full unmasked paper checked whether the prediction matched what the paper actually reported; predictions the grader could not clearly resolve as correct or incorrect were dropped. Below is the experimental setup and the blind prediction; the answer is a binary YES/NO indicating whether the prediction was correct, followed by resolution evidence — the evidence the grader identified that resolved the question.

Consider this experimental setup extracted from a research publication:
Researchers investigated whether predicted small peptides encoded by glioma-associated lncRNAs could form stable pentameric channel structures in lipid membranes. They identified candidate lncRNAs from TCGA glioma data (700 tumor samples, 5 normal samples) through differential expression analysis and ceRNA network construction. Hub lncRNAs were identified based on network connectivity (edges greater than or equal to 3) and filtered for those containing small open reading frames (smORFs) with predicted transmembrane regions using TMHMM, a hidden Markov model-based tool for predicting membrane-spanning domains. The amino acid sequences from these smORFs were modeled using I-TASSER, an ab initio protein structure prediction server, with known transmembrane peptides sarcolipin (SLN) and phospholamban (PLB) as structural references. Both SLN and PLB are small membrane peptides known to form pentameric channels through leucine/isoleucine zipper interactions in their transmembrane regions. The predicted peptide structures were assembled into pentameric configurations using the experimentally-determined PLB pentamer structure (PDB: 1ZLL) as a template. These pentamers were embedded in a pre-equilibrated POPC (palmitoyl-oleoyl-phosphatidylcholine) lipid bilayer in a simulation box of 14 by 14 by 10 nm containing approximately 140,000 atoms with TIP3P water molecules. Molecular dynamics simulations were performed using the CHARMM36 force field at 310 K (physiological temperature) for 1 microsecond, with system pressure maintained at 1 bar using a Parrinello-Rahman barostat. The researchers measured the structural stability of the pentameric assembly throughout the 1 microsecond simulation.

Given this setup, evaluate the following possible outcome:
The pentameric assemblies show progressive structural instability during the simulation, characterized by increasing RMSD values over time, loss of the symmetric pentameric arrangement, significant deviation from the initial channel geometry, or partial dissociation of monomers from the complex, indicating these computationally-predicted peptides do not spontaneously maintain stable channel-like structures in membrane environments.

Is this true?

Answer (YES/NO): NO